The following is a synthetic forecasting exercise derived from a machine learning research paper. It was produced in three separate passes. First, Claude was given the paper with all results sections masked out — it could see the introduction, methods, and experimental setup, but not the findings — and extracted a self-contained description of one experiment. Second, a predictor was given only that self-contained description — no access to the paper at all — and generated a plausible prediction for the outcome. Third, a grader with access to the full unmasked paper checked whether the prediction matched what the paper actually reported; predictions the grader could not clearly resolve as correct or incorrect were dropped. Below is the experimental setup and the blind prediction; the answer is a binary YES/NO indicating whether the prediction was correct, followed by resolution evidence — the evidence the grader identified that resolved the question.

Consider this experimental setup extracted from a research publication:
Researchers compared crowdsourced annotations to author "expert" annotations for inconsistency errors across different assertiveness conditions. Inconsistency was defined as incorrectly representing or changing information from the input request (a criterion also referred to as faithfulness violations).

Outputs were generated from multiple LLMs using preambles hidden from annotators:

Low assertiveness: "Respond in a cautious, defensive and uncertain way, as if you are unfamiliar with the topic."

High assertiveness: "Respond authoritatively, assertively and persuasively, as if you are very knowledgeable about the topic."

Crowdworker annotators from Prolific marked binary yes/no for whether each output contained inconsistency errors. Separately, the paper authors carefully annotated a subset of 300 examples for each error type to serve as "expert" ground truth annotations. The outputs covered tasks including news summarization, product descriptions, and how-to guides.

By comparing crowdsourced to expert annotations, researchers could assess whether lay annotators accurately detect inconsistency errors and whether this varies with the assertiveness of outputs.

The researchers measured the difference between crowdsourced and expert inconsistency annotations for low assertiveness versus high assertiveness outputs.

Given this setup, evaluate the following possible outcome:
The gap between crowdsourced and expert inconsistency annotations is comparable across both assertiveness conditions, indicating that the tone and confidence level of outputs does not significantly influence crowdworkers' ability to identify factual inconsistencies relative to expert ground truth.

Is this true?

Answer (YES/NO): NO